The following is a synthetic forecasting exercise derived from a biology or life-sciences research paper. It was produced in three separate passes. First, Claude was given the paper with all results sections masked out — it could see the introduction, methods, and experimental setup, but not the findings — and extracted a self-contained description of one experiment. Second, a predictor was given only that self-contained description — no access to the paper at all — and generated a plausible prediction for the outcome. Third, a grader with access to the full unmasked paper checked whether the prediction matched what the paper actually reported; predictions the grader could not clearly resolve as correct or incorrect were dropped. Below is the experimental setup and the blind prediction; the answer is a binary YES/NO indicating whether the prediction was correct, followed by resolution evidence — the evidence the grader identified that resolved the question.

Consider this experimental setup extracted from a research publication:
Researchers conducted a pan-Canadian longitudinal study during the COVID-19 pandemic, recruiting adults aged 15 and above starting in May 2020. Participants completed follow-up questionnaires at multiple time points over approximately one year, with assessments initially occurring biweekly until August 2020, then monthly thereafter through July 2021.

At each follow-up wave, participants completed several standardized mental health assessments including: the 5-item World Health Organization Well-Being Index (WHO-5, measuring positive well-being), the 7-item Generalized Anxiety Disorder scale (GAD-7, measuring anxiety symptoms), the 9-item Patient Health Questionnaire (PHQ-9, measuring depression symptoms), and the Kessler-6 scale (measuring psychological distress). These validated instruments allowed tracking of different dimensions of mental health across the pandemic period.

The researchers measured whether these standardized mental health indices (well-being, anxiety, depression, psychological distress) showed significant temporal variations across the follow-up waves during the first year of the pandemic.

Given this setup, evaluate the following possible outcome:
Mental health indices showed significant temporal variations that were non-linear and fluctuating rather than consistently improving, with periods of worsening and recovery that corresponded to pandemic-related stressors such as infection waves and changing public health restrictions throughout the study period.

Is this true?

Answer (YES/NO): NO